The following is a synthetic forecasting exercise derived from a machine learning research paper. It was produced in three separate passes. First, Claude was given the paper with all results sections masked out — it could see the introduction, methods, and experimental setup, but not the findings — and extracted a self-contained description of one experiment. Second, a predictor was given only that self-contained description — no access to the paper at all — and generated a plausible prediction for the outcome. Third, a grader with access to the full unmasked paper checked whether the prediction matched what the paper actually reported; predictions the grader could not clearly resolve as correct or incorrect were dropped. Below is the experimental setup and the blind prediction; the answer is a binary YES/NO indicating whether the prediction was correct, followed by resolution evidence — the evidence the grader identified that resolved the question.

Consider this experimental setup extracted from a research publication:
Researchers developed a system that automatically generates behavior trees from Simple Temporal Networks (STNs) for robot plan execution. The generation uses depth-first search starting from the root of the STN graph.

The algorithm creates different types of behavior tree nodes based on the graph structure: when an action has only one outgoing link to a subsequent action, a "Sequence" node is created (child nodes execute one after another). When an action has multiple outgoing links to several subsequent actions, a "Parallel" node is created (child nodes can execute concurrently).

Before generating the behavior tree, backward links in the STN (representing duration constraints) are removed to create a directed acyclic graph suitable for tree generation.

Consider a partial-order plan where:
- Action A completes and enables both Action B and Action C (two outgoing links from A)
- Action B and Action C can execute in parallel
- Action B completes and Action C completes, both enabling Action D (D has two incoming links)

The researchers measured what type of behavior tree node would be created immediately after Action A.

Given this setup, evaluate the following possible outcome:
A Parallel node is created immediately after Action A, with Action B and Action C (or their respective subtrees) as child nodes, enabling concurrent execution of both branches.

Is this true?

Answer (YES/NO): YES